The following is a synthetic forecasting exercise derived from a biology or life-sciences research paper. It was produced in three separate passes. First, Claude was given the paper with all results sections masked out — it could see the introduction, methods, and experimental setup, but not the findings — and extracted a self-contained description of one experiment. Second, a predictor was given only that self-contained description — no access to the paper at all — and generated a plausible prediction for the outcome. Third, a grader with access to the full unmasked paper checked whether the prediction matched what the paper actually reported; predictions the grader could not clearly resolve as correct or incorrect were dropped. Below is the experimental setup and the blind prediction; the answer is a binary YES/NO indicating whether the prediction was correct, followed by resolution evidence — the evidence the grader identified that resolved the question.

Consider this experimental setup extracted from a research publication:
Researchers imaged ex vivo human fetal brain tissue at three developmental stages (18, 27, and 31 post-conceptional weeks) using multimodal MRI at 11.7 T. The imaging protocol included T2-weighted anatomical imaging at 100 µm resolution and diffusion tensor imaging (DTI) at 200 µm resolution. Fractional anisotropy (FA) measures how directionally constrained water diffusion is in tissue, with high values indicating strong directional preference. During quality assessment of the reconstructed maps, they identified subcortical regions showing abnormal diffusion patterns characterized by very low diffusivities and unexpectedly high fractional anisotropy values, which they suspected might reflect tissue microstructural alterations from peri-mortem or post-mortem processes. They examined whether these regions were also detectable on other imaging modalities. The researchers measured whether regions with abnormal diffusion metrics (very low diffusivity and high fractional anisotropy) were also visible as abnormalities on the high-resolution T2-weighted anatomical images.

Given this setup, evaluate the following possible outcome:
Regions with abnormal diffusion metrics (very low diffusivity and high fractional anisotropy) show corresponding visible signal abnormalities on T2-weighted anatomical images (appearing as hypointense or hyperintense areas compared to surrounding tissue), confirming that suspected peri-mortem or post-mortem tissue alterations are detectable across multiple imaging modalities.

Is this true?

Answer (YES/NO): NO